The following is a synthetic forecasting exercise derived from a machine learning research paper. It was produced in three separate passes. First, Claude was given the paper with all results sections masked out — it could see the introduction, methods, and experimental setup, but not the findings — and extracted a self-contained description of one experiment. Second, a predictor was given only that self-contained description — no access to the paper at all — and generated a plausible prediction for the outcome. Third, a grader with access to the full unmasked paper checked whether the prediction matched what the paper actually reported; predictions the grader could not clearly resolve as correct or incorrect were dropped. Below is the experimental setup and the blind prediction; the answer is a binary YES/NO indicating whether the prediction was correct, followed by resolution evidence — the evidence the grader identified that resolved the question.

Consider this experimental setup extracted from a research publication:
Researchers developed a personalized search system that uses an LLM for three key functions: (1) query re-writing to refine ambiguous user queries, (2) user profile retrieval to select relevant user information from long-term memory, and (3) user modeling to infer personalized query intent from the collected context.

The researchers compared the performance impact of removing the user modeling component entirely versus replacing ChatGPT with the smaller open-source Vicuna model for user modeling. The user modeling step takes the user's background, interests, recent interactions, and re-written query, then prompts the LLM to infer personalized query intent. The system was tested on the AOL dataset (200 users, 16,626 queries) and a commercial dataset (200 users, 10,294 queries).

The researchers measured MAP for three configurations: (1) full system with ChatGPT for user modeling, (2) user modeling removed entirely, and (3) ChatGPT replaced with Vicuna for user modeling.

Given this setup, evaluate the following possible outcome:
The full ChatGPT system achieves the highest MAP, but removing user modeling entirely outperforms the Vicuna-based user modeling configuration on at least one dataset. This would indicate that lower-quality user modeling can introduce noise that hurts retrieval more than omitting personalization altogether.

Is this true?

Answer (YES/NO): NO